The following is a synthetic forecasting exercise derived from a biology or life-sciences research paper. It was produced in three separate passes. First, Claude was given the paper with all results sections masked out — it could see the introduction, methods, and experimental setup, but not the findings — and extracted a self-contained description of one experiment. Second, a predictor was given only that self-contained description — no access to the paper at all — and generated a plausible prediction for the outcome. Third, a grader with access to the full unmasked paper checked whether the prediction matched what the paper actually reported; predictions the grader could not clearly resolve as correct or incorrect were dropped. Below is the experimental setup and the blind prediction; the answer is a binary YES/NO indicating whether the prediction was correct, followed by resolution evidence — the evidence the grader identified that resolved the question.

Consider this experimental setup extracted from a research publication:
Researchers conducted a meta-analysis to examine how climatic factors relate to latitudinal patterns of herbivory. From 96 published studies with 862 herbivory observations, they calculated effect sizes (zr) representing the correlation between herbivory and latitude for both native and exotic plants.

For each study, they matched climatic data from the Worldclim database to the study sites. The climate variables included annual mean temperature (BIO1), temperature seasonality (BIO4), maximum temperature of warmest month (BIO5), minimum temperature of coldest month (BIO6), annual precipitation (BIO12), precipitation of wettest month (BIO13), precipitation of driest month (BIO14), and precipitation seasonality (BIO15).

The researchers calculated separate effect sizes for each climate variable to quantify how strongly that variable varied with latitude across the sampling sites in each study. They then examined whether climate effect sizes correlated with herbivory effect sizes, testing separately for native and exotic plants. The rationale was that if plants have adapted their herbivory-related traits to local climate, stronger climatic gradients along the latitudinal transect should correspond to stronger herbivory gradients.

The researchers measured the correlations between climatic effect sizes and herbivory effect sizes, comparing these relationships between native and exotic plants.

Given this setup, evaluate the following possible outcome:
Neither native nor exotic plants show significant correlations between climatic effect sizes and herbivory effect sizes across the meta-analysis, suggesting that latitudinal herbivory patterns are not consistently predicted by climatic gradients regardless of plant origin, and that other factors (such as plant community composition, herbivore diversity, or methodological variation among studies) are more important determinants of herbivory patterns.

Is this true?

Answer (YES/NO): NO